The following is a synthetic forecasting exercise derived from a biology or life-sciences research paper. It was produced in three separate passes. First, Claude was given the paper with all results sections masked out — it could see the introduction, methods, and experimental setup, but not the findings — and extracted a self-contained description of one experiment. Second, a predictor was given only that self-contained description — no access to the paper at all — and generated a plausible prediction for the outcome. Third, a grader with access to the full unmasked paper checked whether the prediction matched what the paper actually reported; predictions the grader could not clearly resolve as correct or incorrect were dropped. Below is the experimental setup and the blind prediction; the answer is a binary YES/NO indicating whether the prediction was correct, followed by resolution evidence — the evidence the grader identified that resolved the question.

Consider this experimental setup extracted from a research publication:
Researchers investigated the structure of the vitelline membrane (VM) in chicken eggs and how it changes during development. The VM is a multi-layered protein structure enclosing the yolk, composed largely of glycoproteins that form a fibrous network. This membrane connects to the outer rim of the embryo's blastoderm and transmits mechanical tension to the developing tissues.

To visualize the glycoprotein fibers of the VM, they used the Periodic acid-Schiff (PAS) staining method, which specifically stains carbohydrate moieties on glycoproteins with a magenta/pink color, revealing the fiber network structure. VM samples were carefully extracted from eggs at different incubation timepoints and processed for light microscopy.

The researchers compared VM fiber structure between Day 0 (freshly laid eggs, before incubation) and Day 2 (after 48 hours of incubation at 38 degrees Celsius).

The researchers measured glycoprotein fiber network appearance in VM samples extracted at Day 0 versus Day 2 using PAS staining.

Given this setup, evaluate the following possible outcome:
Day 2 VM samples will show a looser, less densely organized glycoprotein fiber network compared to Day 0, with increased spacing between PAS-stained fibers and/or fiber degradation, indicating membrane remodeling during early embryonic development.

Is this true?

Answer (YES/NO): YES